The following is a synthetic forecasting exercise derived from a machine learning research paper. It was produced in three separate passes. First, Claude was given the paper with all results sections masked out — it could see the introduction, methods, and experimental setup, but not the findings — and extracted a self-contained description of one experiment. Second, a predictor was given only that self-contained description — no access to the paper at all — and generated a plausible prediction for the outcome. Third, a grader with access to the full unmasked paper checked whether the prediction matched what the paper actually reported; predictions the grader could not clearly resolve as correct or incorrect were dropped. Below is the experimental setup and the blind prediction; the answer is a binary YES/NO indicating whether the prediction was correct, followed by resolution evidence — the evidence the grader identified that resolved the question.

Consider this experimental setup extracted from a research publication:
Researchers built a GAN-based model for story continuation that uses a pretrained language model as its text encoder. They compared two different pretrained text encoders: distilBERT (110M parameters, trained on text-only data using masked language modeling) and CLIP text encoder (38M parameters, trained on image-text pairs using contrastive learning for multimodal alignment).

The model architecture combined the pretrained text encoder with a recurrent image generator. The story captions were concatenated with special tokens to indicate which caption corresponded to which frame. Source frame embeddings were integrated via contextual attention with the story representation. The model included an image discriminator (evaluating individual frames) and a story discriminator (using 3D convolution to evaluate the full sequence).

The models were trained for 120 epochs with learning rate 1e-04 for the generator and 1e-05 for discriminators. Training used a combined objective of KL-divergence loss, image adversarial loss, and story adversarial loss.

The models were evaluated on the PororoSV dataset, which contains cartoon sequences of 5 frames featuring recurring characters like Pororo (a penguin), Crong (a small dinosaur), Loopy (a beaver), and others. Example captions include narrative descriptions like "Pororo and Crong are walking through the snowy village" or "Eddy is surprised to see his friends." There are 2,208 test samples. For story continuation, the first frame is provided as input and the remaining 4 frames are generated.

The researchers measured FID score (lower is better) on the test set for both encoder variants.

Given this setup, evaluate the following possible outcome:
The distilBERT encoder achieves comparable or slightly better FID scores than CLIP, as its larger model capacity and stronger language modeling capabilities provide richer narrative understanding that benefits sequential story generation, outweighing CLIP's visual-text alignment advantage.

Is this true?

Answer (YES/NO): YES